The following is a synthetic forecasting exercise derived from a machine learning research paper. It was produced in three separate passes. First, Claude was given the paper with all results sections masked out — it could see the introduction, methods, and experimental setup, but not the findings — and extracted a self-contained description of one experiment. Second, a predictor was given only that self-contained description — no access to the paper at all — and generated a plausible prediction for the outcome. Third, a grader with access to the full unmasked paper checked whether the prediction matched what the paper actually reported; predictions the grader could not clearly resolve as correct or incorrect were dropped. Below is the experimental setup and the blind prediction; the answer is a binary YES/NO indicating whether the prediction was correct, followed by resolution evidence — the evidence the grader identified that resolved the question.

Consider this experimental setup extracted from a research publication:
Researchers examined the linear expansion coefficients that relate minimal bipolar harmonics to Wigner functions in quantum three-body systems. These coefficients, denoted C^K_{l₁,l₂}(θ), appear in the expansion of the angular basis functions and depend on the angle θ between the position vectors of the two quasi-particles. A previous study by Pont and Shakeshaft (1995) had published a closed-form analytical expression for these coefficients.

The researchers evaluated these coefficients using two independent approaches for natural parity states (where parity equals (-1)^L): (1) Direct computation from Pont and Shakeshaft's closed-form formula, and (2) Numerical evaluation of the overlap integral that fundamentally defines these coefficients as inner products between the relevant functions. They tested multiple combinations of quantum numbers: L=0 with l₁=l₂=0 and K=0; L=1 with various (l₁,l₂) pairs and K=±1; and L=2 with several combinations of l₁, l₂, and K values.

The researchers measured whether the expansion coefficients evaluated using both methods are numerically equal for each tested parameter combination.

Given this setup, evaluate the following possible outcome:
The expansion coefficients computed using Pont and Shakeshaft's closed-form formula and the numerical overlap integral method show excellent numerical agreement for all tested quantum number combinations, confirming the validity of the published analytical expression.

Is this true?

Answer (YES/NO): NO